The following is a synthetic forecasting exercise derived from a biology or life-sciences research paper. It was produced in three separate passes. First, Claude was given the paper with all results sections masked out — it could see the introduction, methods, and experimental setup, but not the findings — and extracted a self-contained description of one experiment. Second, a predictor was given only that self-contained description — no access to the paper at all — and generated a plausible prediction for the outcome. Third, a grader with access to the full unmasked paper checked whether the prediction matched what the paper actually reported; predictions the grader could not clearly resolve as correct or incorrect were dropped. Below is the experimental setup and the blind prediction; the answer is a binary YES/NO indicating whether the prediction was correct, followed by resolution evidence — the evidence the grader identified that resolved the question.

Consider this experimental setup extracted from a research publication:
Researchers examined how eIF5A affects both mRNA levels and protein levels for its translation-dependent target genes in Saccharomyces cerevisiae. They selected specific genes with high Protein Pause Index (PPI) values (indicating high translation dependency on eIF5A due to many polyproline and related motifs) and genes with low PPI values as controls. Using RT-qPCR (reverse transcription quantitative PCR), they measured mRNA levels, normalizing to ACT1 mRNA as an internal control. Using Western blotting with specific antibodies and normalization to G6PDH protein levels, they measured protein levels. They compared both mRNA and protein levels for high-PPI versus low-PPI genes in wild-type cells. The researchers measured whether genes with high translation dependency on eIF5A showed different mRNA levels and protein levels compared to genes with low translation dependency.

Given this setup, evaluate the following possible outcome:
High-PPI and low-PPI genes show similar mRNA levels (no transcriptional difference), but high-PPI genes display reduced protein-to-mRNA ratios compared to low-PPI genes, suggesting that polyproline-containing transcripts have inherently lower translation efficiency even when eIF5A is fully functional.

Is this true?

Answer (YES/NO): NO